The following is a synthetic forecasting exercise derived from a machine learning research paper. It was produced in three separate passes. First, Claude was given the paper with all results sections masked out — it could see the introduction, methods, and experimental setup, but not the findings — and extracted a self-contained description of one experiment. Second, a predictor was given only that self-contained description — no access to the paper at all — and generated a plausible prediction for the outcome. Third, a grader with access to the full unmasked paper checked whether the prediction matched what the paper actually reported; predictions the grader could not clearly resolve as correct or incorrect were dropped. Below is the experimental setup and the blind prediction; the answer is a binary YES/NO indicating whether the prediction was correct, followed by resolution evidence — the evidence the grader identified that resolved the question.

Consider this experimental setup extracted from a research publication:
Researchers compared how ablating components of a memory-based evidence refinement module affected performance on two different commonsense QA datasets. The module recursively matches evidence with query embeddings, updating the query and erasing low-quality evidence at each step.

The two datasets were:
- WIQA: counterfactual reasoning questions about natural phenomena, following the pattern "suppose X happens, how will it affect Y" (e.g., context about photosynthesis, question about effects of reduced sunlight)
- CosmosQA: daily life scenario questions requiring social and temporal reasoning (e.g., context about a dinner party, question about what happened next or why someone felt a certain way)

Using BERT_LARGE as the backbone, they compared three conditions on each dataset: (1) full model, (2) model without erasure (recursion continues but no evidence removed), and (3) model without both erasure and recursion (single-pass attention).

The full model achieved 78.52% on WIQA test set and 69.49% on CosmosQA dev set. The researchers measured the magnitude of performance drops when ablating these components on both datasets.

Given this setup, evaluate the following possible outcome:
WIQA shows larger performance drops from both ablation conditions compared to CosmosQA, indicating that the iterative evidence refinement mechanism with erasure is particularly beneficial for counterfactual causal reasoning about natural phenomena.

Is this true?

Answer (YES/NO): YES